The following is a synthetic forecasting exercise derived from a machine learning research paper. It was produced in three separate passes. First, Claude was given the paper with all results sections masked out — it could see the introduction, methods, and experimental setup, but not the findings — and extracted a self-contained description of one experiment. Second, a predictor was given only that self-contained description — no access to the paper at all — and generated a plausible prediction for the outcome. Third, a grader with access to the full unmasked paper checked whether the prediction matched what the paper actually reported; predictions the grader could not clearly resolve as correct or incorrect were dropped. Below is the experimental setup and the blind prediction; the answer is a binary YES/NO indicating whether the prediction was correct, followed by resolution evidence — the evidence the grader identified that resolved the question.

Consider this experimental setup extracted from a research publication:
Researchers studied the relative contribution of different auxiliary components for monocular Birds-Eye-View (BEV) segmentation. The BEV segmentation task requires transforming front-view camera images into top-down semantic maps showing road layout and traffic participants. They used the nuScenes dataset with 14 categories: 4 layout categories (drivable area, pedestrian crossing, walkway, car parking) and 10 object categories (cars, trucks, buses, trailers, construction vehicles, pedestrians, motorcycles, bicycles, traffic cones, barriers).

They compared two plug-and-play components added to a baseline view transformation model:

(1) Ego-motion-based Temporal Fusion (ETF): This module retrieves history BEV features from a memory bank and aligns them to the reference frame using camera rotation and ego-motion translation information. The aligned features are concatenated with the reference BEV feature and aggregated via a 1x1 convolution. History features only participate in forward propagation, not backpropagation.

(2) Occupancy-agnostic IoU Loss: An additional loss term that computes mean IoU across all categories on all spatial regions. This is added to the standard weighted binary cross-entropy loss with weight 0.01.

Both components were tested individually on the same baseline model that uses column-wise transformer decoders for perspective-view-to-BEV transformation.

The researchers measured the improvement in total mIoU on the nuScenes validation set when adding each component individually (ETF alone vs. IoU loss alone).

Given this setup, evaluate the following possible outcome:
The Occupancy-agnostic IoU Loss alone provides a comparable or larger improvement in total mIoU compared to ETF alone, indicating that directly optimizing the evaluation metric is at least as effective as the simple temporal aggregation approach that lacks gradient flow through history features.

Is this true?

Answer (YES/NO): NO